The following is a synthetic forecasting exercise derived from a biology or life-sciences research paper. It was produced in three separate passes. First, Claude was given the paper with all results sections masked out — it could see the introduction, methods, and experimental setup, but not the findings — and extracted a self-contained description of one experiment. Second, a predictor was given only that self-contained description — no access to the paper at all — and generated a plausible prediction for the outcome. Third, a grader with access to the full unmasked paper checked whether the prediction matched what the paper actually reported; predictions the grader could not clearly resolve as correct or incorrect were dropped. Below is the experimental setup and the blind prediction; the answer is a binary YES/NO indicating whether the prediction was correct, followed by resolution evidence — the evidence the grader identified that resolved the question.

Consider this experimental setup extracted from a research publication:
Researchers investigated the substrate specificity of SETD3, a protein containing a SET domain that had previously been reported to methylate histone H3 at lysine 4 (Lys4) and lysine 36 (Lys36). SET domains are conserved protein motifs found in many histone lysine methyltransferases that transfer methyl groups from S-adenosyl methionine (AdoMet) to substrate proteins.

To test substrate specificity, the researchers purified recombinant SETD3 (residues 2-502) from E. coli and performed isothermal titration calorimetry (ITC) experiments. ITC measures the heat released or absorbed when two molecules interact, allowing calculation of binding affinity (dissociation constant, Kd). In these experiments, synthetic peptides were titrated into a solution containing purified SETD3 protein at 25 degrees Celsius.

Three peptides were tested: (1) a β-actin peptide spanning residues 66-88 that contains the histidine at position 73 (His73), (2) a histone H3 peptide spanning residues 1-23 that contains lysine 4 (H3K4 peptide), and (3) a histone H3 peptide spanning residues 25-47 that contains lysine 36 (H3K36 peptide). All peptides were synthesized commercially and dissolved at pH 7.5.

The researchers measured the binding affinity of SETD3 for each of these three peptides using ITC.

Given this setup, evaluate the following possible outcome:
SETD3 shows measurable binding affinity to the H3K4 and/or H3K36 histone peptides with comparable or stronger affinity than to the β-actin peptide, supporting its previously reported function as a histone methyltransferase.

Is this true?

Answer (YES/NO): NO